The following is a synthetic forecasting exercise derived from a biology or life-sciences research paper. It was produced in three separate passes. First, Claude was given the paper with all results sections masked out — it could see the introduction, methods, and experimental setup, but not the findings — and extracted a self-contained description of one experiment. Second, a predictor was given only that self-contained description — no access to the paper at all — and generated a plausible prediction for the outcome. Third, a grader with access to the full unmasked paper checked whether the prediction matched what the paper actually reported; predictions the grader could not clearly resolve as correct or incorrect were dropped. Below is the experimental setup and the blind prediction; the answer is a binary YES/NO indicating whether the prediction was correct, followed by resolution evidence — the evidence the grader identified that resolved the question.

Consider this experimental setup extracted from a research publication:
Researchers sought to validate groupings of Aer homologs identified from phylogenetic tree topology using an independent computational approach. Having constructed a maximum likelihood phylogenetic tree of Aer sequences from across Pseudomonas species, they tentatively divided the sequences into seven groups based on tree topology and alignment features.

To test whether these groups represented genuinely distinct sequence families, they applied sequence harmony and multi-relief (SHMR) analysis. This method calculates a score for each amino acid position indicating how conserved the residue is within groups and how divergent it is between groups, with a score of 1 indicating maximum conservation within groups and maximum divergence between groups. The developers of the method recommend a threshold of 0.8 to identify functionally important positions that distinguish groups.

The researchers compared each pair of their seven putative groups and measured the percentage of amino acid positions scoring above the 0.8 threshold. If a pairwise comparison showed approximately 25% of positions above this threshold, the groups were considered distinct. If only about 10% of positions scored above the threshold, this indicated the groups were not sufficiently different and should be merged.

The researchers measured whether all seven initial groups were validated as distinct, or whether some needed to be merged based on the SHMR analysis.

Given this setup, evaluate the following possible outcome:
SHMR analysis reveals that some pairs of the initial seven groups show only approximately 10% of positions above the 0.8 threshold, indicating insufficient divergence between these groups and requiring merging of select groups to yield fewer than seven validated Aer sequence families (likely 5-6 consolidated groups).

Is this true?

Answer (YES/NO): YES